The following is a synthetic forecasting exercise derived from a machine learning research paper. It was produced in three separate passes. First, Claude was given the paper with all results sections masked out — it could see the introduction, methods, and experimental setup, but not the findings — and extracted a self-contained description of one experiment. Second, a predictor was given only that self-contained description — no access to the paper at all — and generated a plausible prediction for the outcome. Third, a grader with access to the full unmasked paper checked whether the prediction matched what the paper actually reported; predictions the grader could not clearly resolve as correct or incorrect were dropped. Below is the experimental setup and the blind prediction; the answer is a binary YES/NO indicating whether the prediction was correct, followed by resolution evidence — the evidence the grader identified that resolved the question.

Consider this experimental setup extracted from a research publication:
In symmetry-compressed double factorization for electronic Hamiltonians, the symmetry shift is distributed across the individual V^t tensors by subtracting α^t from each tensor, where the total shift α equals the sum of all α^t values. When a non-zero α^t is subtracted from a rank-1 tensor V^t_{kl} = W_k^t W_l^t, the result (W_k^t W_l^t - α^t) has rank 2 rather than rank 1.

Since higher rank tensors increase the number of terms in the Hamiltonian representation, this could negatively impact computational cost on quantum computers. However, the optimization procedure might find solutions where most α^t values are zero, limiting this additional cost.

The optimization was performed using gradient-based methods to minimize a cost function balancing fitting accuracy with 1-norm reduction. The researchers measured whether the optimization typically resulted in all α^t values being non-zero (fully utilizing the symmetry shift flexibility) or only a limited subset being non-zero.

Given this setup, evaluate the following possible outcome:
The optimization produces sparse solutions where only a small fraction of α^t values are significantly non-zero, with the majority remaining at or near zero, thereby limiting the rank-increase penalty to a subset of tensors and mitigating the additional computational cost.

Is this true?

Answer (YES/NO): YES